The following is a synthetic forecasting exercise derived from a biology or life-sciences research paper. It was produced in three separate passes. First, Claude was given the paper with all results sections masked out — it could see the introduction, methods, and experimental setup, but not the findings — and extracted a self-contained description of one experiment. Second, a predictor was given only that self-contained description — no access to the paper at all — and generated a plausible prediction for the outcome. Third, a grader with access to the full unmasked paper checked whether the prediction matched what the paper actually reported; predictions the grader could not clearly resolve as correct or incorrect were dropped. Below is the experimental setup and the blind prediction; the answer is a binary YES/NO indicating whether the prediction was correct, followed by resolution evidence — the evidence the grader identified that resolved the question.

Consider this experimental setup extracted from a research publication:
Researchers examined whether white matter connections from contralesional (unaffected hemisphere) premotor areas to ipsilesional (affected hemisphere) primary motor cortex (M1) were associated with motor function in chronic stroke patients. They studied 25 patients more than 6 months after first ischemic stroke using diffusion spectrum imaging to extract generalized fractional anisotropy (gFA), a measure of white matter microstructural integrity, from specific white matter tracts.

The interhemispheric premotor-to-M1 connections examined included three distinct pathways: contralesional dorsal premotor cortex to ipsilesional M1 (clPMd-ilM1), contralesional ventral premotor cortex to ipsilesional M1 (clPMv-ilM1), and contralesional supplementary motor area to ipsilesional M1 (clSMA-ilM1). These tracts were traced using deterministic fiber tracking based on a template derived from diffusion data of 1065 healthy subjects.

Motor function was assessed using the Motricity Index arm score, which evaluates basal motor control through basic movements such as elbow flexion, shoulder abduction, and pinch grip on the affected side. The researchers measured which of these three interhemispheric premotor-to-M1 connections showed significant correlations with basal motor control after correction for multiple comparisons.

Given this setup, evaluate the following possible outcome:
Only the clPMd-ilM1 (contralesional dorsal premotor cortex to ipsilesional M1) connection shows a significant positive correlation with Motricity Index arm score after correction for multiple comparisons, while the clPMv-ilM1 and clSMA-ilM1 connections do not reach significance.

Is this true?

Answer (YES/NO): NO